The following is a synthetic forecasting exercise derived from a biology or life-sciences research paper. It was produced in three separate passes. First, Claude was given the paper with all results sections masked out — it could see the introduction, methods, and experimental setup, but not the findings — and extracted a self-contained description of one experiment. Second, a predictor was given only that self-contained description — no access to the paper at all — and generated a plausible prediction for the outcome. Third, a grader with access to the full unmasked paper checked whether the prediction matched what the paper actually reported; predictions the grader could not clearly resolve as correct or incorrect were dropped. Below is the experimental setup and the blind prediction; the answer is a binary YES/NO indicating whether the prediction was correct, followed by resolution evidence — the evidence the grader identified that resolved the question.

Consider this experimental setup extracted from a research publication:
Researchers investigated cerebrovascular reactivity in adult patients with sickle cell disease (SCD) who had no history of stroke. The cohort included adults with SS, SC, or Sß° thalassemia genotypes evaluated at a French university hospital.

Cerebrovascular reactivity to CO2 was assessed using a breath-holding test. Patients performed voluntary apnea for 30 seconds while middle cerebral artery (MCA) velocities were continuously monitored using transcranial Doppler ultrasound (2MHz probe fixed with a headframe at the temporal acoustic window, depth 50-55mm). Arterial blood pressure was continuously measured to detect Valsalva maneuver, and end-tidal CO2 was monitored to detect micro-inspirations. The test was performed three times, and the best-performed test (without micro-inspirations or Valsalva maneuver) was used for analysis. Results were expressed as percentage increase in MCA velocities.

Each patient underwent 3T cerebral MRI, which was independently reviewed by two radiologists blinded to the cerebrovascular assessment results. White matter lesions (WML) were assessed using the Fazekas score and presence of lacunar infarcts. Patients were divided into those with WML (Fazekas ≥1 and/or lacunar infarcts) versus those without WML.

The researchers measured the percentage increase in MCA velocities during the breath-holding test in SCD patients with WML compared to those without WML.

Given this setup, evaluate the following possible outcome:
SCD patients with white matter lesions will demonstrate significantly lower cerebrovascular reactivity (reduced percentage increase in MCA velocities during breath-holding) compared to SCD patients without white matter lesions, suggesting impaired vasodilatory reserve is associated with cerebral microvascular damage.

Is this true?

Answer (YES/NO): NO